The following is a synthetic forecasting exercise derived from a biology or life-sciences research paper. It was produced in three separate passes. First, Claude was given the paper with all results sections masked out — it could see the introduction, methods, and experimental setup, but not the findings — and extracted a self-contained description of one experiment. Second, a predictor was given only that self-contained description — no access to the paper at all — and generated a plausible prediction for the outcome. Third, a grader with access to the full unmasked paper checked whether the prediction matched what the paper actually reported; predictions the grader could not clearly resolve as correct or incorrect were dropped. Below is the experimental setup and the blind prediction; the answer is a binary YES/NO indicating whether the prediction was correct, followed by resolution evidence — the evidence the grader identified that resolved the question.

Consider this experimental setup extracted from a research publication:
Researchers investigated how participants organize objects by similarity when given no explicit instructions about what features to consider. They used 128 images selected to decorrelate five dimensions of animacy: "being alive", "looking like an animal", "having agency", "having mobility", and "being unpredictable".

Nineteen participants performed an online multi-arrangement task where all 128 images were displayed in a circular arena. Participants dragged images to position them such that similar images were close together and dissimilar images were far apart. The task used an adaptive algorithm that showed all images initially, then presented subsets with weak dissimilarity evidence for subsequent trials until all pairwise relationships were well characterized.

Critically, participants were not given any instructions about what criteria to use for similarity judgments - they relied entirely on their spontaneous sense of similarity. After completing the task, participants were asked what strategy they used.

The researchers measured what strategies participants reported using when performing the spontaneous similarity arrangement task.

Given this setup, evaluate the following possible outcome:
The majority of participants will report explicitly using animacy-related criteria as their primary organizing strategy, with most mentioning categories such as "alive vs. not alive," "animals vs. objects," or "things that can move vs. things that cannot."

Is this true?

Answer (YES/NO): NO